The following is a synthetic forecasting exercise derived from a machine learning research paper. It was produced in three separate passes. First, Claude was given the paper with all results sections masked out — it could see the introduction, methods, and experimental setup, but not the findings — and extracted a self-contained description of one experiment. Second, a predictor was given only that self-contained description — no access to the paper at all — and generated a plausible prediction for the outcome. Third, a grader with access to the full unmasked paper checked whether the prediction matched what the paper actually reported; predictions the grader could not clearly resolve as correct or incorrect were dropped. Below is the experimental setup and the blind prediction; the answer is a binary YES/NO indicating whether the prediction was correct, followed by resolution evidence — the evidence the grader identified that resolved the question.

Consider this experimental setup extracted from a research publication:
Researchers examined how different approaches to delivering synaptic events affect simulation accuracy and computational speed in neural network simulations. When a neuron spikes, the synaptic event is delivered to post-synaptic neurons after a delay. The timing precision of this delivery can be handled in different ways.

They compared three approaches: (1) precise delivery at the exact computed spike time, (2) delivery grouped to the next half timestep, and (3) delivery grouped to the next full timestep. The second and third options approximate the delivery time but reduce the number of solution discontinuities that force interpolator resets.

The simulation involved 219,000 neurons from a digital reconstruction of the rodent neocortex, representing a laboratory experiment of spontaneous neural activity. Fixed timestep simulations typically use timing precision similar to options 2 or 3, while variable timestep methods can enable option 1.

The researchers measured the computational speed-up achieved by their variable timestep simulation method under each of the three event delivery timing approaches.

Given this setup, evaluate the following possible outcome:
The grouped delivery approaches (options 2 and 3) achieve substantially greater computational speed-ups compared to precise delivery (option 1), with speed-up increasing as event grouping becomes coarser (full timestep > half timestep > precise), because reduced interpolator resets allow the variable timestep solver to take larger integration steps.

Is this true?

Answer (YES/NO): YES